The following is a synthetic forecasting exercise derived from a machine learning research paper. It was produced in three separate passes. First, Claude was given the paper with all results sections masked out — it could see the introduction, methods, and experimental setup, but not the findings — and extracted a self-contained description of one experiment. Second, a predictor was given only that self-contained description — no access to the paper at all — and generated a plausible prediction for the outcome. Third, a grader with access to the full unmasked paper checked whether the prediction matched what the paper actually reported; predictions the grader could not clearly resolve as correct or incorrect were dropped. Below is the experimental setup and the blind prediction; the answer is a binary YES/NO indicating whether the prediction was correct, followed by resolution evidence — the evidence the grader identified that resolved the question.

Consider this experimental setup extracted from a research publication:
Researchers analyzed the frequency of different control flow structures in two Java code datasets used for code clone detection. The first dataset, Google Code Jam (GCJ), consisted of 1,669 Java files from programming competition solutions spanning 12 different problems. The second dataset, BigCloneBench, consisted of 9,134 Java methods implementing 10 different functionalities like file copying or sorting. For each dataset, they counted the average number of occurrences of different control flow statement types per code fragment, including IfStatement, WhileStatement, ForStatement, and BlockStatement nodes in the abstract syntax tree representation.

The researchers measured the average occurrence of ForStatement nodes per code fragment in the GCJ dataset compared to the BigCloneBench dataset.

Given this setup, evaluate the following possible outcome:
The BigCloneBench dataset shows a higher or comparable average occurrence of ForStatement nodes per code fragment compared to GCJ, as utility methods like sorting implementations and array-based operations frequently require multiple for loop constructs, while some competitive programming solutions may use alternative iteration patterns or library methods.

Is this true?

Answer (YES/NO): NO